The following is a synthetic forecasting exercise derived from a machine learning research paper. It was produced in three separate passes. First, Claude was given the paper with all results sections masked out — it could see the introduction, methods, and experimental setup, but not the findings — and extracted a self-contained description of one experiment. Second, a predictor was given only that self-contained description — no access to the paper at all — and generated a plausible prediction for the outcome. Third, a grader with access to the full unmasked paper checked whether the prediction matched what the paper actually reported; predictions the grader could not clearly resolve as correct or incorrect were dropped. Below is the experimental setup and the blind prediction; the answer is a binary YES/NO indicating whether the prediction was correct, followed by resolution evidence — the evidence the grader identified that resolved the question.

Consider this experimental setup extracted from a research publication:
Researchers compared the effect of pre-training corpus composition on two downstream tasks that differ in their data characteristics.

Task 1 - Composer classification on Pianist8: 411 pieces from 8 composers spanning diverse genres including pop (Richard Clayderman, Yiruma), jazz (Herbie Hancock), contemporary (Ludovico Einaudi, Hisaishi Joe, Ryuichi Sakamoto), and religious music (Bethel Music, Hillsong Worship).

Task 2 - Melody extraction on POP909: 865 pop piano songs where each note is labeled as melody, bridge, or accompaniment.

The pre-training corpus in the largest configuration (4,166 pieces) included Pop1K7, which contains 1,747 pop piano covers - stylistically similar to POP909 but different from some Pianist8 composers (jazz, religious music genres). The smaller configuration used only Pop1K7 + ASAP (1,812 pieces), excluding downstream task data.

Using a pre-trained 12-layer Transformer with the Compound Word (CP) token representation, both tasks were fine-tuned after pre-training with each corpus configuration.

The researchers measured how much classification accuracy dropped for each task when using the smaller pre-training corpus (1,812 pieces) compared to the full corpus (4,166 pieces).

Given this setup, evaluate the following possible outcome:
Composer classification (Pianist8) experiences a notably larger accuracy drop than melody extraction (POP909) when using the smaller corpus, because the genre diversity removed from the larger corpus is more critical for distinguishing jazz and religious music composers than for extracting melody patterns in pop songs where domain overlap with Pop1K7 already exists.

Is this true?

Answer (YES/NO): YES